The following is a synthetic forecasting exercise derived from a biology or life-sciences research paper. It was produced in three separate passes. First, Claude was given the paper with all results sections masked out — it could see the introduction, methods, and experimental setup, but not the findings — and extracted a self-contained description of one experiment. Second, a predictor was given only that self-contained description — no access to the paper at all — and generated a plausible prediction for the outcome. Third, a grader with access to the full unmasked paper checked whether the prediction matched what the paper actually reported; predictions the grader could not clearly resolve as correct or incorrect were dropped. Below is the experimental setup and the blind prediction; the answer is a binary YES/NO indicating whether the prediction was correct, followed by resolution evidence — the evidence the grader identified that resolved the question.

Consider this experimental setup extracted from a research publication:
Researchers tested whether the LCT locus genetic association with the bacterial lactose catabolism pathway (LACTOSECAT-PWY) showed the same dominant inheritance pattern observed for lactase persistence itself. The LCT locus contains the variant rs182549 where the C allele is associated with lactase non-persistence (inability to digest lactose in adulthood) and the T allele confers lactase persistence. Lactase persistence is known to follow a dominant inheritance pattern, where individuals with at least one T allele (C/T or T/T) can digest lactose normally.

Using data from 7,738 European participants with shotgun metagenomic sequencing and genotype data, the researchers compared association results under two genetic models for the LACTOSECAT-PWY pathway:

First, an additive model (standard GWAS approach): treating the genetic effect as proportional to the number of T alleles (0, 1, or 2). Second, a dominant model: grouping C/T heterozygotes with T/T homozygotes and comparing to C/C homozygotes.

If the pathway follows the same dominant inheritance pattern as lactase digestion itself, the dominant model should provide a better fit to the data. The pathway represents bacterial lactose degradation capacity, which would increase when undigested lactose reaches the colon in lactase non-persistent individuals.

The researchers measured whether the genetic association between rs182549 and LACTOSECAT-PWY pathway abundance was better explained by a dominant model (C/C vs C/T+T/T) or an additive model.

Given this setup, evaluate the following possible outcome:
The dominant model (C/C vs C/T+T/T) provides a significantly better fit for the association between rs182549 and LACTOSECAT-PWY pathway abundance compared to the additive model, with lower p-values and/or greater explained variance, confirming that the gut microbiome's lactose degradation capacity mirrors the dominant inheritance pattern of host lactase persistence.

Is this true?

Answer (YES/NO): YES